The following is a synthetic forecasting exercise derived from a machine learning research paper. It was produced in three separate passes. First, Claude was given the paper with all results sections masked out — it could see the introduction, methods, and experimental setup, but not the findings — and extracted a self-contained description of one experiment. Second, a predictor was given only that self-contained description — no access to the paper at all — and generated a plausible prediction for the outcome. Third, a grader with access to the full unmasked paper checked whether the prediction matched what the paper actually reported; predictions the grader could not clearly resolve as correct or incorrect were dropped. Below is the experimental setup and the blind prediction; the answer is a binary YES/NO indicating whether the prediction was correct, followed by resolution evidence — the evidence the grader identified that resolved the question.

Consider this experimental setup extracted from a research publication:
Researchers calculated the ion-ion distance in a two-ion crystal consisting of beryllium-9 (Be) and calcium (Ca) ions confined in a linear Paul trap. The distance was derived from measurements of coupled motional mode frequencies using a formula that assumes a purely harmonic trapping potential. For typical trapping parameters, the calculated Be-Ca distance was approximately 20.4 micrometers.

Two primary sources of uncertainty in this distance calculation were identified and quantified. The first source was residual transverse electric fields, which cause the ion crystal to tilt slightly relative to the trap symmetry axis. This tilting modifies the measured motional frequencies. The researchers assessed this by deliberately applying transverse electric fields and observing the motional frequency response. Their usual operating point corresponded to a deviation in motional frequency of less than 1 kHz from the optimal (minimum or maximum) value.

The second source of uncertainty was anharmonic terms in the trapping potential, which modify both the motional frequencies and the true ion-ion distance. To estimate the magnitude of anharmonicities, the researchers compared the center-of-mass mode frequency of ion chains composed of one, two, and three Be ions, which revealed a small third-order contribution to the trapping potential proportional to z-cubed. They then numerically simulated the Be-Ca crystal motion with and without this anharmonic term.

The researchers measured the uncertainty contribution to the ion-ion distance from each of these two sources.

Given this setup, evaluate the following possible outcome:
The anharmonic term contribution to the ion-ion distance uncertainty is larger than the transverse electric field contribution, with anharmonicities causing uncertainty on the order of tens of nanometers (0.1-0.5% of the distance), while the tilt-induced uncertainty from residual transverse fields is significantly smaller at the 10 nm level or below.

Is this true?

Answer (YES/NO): NO